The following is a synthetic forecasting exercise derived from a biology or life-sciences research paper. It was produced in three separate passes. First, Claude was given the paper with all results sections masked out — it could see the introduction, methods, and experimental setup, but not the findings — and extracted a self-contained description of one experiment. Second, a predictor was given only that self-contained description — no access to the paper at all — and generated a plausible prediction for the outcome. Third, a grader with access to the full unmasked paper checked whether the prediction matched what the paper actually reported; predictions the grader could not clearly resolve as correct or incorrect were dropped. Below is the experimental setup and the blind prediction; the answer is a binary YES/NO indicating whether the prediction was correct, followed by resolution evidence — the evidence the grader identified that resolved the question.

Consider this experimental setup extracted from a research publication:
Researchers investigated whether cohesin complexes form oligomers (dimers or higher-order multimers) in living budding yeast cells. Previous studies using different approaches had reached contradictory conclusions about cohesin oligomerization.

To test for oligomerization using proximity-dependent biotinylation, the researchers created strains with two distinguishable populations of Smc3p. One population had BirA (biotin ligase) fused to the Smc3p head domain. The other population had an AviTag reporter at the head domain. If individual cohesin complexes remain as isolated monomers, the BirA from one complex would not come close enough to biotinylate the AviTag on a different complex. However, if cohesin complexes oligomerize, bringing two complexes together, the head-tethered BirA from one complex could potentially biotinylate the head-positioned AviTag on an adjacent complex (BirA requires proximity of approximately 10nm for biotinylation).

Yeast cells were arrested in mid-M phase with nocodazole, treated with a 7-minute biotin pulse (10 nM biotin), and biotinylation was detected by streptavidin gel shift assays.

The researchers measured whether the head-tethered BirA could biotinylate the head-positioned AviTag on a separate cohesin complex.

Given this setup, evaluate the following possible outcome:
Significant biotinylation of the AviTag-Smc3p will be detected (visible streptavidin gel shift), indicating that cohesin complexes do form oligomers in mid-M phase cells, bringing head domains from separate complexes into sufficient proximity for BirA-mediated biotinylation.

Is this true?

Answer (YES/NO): YES